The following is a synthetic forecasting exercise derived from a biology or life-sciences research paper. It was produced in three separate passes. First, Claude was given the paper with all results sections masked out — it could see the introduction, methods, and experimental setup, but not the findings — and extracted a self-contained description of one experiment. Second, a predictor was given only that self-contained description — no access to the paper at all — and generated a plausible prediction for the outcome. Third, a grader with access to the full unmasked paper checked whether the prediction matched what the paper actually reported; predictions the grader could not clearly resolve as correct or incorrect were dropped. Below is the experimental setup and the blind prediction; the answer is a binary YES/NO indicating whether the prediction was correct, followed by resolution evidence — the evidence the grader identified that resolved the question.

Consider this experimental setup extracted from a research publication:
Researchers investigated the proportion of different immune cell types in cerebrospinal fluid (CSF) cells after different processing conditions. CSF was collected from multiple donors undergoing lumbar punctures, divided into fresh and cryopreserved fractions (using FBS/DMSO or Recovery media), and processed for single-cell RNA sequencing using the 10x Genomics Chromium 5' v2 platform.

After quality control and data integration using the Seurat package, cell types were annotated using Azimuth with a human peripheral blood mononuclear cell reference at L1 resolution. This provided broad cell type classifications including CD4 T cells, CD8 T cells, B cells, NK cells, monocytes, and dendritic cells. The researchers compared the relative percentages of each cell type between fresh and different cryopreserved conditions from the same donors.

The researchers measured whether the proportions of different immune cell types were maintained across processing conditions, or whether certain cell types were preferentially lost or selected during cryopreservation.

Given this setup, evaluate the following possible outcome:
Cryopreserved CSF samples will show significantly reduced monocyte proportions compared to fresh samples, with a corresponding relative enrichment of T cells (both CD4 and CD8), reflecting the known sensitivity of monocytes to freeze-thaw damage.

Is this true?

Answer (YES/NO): NO